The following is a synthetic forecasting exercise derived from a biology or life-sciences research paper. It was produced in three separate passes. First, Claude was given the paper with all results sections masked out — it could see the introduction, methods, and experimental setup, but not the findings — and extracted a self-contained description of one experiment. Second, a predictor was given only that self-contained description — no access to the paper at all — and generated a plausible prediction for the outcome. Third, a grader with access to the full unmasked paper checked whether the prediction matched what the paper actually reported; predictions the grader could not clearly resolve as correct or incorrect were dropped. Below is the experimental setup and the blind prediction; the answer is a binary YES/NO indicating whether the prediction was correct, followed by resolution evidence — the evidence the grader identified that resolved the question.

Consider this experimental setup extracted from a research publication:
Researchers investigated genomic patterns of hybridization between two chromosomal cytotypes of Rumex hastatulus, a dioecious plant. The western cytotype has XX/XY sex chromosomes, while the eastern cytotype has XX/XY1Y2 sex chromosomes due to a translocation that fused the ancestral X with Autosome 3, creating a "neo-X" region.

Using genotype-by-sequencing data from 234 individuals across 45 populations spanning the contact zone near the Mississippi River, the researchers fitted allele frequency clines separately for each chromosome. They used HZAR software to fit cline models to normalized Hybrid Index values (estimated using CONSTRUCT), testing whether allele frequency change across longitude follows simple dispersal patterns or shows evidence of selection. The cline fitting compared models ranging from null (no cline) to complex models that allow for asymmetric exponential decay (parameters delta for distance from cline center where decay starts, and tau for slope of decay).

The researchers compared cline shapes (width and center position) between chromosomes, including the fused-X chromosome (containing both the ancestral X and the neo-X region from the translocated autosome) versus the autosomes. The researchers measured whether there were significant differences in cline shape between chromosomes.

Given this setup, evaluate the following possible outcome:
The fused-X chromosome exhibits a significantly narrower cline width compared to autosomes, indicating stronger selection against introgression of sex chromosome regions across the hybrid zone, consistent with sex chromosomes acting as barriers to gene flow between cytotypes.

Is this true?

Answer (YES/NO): NO